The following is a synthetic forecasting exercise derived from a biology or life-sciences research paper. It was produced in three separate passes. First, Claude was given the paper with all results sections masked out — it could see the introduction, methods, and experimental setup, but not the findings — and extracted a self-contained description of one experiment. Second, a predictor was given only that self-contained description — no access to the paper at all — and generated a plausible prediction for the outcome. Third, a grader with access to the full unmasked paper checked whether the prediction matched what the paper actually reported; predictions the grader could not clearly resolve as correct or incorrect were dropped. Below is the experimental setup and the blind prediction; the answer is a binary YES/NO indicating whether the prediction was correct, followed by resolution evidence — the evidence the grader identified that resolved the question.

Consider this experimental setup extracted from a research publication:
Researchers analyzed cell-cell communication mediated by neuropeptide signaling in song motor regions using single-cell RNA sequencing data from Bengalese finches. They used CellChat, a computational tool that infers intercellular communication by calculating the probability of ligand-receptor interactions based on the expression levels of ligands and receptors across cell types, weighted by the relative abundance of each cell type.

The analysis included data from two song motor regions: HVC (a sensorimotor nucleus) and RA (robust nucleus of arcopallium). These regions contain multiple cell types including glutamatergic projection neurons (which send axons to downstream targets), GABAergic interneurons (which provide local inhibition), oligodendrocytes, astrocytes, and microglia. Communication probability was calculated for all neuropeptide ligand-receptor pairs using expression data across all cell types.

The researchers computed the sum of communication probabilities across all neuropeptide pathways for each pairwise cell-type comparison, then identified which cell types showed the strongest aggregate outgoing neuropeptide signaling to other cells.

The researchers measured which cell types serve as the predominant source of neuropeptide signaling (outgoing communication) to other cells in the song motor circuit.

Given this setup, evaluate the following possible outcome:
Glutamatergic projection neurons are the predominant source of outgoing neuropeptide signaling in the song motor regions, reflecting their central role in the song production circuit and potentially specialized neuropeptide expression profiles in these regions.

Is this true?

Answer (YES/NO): NO